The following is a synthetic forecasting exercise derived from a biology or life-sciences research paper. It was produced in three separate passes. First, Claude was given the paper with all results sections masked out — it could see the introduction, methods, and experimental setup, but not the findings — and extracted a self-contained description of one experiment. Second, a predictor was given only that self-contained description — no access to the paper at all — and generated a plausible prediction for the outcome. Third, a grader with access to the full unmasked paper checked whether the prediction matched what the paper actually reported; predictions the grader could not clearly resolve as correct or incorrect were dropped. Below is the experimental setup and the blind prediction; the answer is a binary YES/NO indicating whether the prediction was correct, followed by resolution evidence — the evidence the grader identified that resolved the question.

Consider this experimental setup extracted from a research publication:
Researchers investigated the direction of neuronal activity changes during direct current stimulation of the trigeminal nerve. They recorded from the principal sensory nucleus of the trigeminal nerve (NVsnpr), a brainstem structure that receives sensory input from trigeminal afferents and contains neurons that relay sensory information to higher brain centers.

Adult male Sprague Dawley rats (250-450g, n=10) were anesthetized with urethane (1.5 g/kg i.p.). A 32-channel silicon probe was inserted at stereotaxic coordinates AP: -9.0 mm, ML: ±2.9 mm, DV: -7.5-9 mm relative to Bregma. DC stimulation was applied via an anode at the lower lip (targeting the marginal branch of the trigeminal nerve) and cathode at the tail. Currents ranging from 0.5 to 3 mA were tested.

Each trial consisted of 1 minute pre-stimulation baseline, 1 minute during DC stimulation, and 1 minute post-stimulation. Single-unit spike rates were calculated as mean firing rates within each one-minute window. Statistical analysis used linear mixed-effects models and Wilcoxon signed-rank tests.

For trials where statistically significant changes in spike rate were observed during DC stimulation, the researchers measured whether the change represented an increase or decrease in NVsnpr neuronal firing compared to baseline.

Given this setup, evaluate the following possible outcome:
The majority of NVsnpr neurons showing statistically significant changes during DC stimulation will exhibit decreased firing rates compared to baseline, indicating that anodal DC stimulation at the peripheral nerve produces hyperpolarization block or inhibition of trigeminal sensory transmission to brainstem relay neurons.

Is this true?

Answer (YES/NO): NO